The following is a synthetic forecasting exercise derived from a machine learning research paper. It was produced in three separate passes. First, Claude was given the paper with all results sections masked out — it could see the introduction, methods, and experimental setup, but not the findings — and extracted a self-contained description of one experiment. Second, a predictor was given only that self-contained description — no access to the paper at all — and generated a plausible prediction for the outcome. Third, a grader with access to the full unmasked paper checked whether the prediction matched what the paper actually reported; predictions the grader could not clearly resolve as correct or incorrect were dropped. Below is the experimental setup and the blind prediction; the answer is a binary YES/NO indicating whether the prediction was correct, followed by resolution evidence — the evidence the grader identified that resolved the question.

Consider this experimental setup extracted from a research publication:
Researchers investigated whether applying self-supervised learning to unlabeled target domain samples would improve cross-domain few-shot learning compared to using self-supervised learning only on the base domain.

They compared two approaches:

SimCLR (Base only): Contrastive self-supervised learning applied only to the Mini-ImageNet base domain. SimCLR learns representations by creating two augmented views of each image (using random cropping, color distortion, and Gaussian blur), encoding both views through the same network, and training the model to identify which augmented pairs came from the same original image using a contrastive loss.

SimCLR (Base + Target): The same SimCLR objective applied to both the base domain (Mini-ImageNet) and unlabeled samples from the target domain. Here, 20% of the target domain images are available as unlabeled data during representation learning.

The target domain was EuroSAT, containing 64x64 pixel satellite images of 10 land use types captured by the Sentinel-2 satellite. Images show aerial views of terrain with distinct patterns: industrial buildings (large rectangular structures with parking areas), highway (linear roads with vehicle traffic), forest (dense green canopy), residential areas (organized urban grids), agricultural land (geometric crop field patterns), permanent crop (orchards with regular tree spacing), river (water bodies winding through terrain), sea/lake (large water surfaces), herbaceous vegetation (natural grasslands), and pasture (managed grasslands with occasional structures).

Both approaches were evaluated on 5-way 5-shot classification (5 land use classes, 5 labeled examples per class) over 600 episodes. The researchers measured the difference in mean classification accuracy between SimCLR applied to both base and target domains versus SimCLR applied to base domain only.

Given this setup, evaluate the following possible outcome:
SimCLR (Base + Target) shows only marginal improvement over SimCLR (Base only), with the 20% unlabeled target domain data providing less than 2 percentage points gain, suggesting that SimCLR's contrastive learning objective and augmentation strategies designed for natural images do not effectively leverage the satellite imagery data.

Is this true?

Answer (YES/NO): YES